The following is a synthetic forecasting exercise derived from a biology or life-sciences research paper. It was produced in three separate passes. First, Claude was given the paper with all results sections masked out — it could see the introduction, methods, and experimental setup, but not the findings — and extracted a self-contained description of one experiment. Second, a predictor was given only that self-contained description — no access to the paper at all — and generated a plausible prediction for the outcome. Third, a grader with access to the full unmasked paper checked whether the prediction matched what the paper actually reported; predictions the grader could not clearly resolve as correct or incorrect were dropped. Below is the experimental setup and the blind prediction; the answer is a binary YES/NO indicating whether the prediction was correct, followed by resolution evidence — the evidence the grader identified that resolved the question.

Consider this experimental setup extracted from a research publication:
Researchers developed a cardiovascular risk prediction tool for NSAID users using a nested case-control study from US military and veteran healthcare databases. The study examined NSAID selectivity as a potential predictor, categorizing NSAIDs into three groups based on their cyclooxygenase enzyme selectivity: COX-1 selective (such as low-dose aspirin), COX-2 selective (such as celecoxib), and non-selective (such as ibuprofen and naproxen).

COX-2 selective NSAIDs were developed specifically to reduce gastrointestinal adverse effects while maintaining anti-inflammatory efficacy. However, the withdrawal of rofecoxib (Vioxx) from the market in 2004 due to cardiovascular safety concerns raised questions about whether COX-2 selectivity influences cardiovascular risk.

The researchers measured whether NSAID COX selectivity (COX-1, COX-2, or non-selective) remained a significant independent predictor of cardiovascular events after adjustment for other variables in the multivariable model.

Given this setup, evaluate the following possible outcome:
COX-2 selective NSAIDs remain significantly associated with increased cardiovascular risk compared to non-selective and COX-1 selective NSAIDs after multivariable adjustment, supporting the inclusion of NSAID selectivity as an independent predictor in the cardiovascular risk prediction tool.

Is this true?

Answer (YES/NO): NO